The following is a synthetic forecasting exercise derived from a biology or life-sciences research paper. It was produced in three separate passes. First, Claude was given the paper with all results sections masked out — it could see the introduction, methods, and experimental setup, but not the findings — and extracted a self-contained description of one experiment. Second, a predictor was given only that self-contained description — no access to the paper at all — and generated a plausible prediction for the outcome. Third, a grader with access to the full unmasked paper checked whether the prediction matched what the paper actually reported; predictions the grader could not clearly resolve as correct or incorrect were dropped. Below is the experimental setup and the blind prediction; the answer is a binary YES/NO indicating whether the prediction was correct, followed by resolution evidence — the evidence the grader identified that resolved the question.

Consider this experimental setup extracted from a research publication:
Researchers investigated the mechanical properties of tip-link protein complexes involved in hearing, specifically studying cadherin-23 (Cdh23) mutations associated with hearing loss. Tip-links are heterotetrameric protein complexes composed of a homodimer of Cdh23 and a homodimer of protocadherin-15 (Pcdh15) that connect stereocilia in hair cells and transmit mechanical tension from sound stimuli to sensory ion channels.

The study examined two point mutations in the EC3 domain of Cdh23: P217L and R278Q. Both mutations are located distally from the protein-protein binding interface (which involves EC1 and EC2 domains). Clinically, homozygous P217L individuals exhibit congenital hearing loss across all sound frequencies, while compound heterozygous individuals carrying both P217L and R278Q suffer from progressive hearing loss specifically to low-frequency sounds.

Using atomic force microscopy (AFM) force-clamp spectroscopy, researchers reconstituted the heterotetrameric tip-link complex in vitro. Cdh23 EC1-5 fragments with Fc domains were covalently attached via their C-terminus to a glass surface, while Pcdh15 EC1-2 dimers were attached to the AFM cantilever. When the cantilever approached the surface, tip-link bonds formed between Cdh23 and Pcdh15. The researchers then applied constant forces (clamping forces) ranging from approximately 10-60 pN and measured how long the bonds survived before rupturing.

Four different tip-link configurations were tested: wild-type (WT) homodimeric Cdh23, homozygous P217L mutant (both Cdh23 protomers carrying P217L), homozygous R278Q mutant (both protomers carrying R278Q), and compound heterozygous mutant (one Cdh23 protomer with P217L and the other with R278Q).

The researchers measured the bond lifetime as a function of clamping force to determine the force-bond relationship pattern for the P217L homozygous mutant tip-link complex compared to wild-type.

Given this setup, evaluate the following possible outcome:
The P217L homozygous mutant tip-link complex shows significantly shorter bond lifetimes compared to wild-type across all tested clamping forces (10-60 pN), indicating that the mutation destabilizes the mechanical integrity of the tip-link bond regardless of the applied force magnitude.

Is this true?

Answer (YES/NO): YES